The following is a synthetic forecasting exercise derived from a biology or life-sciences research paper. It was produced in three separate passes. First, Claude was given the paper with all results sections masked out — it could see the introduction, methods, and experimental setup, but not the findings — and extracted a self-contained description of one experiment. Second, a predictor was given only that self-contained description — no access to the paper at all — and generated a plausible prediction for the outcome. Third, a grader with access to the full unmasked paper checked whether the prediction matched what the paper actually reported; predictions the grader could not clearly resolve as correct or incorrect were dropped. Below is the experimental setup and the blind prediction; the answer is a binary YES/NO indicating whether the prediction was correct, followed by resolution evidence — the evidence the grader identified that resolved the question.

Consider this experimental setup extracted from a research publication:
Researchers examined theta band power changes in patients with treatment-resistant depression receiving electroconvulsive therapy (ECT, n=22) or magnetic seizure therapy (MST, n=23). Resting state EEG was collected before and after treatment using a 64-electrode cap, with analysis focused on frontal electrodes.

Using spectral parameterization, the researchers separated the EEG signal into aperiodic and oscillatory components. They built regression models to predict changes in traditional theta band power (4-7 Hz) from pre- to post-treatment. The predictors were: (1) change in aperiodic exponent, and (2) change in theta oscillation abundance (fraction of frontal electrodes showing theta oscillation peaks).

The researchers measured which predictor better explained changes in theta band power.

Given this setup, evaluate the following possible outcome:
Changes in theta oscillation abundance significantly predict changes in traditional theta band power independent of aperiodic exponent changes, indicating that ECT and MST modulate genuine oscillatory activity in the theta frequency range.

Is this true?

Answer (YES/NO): NO